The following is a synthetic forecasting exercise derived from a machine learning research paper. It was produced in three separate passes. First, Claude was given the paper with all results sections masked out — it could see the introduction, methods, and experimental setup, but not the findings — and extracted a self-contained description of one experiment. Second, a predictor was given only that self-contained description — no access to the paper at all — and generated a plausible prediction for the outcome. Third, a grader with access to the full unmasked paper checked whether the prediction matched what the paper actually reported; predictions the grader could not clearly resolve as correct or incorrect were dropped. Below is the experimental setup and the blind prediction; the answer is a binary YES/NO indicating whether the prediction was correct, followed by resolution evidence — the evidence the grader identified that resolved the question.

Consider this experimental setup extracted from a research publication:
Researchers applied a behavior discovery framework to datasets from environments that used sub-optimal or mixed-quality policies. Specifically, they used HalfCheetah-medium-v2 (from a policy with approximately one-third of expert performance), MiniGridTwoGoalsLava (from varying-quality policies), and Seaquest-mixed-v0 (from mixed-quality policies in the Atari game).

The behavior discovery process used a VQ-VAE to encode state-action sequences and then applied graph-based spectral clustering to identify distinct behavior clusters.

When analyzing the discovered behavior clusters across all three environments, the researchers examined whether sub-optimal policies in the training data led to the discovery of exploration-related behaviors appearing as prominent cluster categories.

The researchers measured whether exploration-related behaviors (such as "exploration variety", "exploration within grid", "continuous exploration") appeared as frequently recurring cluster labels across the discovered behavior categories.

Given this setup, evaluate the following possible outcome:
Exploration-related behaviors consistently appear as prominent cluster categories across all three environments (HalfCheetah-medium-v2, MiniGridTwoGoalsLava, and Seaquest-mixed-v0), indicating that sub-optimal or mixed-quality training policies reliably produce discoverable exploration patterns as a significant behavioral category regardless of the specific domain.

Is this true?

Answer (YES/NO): NO